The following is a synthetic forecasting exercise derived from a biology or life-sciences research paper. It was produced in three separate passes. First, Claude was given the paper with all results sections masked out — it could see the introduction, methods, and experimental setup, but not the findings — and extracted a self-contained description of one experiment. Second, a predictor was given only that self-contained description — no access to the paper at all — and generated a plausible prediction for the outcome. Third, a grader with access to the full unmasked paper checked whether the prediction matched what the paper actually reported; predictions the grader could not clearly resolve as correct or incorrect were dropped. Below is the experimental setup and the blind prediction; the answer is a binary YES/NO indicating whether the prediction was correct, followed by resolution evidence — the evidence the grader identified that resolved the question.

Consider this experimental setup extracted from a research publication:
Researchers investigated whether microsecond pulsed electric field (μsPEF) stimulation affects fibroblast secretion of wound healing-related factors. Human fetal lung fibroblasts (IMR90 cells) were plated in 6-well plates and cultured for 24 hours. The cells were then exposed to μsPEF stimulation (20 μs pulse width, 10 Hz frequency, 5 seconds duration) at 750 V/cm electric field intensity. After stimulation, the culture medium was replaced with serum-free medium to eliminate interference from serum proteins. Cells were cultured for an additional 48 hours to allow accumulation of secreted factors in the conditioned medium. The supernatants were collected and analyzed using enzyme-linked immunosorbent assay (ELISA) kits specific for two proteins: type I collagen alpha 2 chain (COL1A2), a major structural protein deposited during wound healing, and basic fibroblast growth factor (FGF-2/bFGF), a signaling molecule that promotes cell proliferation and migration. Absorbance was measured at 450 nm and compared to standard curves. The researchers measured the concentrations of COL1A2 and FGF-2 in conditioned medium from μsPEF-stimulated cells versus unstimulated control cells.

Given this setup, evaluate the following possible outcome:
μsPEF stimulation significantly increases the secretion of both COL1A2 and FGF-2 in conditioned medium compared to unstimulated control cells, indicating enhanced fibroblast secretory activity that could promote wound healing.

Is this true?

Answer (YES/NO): NO